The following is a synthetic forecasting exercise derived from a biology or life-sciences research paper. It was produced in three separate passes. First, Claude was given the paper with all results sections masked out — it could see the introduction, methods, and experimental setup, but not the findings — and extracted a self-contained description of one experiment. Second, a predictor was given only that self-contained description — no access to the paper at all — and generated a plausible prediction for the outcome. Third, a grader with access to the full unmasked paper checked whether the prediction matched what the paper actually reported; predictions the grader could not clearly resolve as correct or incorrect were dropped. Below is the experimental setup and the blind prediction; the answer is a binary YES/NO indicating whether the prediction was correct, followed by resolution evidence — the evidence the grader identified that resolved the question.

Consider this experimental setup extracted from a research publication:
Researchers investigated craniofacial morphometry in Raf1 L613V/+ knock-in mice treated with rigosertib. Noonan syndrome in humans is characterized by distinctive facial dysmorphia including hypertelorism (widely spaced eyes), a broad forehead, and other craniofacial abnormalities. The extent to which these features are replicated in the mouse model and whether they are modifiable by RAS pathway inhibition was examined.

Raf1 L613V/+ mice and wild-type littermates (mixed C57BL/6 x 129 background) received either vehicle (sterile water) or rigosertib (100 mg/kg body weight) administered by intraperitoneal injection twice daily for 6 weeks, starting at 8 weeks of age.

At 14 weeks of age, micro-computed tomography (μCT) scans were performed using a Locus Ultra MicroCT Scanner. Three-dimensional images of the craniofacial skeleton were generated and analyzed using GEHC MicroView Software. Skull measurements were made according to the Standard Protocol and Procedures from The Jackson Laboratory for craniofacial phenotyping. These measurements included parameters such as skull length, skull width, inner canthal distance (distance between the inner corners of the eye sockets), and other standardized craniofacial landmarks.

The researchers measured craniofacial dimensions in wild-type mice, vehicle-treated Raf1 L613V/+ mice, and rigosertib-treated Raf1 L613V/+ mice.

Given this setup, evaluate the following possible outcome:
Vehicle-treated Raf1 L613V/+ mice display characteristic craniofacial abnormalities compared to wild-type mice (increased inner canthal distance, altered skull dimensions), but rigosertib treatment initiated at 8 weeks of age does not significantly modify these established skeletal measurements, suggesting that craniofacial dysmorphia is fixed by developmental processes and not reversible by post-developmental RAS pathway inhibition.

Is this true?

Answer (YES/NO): NO